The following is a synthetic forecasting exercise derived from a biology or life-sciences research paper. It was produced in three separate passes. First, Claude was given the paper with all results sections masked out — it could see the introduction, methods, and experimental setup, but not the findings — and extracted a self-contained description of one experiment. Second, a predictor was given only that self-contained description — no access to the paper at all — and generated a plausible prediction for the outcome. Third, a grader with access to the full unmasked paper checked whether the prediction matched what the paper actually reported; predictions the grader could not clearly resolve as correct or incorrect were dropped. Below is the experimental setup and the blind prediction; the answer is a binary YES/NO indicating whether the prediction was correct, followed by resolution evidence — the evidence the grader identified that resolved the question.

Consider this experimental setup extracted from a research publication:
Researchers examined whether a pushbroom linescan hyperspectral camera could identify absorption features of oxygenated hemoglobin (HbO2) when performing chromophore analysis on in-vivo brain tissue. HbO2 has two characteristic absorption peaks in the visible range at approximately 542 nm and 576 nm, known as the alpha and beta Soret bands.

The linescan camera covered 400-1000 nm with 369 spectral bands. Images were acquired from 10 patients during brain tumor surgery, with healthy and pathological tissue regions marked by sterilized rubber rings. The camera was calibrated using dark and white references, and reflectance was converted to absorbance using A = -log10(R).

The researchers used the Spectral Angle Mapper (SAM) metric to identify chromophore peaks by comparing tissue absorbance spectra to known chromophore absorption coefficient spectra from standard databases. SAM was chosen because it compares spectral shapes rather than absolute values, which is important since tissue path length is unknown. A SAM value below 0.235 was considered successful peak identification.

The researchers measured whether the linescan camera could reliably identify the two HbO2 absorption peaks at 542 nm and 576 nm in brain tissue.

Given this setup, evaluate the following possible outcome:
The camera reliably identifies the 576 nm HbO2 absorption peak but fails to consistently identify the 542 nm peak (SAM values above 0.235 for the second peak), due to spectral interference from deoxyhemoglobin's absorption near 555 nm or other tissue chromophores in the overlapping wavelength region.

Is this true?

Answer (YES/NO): NO